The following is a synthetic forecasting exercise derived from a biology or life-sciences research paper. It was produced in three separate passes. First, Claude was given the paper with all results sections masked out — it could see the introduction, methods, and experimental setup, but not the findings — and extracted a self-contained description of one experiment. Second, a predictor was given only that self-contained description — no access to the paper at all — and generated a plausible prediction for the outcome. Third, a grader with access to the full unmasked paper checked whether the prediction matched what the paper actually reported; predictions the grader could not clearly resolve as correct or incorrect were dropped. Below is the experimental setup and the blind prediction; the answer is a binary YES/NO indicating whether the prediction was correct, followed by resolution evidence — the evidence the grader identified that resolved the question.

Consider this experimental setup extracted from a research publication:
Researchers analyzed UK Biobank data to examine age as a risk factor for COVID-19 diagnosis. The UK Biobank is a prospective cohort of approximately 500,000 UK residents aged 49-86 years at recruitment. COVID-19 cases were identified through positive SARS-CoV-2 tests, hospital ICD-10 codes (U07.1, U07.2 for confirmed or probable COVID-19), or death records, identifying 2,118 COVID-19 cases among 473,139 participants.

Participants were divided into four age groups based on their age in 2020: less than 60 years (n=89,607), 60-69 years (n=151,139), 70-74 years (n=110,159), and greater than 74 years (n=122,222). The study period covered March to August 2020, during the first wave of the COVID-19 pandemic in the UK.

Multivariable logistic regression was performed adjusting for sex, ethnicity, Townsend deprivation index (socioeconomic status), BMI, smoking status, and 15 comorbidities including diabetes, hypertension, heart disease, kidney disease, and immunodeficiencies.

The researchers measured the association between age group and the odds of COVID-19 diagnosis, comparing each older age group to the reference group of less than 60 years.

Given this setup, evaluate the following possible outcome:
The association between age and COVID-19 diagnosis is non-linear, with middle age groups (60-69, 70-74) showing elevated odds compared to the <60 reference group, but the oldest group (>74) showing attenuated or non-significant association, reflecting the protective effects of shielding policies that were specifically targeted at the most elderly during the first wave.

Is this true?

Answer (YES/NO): NO